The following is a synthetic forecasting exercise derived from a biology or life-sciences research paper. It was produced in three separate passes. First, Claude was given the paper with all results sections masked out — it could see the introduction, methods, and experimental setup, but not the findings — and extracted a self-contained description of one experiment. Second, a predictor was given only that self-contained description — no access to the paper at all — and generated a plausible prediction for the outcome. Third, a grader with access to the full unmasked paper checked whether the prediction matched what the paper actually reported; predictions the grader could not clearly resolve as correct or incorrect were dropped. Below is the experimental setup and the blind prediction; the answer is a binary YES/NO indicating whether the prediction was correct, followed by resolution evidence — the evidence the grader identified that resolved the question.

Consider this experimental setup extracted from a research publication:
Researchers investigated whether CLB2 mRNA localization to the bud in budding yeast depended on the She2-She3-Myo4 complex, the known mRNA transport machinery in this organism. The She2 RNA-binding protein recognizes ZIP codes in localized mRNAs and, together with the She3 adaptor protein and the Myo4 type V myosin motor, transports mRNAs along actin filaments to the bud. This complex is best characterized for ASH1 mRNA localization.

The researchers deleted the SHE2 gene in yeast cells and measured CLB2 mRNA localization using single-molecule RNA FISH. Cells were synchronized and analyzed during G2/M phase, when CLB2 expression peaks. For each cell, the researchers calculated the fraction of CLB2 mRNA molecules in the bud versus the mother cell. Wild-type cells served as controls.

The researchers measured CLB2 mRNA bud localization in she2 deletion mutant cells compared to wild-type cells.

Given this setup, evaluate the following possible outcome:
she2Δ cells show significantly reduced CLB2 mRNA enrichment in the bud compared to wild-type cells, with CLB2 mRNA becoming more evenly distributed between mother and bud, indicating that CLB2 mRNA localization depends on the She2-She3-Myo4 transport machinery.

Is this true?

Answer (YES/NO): YES